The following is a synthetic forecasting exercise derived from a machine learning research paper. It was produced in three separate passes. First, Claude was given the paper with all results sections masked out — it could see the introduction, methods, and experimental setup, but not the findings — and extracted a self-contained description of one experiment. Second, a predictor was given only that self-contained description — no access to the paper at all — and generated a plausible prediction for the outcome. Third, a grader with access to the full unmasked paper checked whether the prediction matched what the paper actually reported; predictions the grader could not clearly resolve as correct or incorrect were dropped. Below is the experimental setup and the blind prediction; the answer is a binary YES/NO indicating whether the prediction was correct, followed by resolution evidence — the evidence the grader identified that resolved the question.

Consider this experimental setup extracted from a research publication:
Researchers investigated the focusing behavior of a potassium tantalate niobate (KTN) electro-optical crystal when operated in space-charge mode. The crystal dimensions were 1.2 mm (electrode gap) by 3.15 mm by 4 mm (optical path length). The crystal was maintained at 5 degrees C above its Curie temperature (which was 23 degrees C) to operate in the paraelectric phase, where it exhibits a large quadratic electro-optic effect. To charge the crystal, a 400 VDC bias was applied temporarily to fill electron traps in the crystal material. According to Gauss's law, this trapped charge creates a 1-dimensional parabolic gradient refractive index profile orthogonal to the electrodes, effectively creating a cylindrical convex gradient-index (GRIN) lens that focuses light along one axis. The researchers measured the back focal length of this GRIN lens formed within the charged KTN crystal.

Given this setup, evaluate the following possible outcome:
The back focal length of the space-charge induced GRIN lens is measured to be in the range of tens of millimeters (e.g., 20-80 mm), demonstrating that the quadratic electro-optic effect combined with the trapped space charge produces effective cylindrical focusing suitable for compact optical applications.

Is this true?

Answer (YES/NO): YES